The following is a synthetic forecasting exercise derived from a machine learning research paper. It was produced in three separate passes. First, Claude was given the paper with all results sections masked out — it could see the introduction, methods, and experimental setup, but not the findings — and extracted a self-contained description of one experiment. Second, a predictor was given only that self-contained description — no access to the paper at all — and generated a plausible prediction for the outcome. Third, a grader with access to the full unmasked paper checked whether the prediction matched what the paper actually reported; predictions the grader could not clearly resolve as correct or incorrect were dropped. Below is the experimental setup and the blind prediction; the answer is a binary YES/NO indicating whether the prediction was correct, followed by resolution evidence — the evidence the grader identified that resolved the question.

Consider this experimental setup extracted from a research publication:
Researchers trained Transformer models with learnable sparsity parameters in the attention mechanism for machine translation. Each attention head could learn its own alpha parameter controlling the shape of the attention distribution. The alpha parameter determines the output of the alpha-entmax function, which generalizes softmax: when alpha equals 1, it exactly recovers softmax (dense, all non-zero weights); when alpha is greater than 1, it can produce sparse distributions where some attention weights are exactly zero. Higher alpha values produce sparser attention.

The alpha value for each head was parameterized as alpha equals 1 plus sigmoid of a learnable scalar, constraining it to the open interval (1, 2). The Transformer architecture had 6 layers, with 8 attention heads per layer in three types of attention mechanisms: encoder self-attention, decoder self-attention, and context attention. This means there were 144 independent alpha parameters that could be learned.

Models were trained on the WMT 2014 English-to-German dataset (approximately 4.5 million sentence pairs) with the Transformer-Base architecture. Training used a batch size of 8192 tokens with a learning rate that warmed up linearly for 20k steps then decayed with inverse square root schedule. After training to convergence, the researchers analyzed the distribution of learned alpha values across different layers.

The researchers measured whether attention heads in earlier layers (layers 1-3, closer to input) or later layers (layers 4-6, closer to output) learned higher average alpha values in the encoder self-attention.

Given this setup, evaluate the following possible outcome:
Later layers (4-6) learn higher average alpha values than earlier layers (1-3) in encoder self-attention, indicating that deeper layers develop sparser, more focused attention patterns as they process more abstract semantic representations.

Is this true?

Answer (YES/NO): NO